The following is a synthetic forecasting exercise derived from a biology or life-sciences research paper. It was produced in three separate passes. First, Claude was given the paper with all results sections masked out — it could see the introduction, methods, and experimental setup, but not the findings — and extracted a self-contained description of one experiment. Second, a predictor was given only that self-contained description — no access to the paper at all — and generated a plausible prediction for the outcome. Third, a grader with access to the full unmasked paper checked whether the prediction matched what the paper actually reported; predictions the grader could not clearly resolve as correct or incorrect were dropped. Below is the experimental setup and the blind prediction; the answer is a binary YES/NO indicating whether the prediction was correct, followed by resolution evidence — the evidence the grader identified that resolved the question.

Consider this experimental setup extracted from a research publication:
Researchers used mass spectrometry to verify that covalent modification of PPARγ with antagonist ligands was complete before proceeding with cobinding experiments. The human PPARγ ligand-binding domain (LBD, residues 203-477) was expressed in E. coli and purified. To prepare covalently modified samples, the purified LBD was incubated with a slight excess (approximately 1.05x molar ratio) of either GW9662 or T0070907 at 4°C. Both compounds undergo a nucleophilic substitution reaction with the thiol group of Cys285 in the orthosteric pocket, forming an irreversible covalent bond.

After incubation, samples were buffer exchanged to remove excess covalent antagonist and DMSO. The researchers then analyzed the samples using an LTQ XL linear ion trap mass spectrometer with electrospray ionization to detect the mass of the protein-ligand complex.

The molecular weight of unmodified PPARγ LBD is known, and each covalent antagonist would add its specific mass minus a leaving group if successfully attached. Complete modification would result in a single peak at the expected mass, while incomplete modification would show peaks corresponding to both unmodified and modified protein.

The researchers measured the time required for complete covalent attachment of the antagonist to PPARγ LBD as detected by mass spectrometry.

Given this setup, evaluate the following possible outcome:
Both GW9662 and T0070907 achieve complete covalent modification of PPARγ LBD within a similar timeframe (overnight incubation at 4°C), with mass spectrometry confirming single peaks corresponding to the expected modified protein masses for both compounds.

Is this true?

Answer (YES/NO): NO